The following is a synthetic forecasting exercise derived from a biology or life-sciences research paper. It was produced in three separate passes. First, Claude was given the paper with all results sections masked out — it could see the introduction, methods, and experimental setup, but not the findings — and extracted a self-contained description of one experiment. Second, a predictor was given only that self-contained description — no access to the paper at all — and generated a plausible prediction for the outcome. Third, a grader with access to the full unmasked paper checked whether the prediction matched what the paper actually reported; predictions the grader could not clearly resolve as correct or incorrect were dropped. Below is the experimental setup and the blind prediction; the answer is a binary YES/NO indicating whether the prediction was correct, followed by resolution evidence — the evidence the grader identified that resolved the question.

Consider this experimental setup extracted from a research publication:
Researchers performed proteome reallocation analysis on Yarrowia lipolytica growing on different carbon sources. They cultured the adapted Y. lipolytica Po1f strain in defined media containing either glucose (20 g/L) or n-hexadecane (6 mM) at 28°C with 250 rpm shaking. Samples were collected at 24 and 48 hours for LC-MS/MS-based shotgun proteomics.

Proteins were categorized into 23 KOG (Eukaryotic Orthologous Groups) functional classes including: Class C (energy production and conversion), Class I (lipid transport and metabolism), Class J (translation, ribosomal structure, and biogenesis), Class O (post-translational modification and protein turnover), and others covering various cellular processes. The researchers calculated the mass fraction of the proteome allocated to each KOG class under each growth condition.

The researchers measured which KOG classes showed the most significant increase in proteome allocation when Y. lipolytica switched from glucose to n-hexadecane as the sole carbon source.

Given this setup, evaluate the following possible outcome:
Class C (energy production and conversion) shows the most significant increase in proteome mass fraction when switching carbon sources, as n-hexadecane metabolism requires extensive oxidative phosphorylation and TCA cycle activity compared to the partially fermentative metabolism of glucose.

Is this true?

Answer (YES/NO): NO